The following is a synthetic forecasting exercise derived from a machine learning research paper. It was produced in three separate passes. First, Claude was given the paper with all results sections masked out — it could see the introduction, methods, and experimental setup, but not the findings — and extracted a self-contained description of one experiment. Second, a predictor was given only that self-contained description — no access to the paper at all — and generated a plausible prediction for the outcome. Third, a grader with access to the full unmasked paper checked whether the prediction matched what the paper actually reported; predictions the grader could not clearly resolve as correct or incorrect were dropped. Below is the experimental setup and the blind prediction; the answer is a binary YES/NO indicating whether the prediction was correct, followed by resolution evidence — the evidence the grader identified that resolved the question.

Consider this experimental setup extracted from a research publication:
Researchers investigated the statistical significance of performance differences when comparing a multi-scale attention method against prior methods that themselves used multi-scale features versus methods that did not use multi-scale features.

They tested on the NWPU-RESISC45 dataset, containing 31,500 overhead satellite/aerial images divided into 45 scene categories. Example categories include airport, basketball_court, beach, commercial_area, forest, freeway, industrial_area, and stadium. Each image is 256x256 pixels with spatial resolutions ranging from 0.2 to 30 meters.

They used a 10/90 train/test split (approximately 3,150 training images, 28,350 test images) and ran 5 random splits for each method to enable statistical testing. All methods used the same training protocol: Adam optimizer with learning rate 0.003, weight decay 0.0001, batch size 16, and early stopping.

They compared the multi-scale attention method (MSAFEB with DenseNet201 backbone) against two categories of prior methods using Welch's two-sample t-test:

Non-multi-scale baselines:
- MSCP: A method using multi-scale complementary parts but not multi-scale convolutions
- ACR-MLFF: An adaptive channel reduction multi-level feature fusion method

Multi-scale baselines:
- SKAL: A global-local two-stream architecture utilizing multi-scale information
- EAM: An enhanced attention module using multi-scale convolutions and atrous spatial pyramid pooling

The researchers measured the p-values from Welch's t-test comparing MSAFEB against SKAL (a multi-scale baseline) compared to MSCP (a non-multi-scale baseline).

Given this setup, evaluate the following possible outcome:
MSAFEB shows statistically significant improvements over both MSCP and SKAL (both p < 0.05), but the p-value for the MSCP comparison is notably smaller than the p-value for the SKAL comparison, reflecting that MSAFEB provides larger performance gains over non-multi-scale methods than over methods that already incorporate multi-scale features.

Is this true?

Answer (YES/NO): NO